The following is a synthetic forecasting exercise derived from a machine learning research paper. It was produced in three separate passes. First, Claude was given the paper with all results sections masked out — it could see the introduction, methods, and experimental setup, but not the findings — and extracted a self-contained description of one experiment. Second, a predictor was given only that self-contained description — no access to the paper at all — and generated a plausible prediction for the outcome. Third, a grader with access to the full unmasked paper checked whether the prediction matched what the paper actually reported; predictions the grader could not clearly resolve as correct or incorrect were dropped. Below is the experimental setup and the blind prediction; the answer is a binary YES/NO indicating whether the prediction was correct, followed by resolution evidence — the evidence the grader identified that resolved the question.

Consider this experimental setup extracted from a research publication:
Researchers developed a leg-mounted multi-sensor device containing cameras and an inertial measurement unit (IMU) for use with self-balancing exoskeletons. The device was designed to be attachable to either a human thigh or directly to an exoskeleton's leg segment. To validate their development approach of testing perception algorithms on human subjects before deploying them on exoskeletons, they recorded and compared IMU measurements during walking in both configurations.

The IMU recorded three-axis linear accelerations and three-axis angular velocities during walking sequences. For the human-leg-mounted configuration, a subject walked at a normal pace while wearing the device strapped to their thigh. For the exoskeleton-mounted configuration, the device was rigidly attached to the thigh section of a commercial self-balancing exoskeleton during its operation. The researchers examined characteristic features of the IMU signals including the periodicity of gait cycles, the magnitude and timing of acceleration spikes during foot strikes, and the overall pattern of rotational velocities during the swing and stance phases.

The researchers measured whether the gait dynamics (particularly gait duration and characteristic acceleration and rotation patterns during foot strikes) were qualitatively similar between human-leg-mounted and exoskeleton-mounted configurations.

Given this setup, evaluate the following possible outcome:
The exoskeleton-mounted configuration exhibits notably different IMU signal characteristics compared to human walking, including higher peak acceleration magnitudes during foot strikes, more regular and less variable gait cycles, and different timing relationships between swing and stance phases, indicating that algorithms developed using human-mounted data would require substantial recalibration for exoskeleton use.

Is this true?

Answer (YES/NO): NO